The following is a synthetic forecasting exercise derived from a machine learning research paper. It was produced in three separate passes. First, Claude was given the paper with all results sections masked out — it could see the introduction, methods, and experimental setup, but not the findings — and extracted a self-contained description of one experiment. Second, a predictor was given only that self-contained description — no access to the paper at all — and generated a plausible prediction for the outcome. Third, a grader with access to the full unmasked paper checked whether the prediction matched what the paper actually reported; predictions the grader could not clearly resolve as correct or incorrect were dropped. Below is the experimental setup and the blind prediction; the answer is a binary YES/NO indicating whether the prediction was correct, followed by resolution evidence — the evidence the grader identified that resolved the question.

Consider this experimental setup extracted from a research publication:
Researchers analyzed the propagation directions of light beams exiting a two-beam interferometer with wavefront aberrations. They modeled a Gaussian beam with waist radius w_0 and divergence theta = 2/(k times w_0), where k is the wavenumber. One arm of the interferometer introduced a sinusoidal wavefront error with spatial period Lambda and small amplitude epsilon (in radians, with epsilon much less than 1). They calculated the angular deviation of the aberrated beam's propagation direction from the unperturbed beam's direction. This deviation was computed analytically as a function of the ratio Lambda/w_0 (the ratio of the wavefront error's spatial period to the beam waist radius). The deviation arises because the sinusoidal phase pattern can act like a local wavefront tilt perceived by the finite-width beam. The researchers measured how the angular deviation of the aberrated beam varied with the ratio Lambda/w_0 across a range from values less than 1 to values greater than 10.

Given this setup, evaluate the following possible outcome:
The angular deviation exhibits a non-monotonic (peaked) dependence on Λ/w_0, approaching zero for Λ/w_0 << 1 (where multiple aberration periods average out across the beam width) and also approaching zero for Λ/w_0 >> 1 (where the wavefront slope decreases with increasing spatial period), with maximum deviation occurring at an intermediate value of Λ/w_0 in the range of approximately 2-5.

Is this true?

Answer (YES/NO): YES